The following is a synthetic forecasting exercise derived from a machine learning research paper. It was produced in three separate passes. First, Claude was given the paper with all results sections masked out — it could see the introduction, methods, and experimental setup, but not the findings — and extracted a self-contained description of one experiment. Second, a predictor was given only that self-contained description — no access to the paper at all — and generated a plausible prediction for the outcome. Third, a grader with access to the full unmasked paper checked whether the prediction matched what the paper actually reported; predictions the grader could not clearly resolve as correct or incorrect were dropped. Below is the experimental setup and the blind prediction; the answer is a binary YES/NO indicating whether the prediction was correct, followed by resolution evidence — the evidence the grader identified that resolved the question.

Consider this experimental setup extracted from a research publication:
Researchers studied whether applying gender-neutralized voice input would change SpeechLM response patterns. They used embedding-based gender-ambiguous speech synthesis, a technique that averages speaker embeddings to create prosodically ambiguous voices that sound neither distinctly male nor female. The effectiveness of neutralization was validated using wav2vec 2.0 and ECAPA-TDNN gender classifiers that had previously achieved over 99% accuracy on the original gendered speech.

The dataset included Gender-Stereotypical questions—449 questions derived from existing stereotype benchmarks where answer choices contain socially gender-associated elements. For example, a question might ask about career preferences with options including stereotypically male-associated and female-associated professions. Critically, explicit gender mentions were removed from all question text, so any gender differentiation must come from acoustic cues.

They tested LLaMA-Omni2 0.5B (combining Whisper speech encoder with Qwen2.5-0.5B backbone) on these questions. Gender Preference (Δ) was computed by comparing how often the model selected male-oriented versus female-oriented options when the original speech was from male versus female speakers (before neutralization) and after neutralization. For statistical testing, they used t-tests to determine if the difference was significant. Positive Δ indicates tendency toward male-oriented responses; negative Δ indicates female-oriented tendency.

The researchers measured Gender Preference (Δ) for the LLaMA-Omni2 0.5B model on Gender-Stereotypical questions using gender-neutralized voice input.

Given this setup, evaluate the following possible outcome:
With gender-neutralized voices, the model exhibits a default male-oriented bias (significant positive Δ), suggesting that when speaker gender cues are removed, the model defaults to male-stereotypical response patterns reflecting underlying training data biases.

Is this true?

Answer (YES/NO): YES